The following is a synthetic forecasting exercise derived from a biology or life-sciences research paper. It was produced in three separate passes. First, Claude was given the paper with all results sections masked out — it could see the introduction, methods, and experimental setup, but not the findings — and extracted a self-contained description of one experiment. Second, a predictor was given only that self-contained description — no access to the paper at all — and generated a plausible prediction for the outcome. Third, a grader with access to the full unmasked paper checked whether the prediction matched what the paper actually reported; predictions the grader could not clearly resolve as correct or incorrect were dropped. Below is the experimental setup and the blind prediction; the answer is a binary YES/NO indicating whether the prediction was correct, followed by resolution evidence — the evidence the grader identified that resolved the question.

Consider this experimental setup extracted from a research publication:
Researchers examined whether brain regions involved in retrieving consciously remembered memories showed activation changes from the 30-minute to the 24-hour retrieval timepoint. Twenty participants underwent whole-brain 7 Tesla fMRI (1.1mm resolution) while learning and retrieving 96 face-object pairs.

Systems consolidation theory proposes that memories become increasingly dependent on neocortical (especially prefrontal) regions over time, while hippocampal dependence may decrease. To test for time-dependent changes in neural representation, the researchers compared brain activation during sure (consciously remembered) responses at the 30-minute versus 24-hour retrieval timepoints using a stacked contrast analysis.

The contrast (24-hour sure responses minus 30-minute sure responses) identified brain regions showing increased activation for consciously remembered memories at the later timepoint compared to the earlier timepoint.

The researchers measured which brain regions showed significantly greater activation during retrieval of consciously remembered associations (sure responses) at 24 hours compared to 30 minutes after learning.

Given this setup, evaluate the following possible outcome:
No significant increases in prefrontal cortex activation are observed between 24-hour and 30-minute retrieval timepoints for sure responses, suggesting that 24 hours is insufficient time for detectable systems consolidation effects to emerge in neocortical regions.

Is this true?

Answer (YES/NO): NO